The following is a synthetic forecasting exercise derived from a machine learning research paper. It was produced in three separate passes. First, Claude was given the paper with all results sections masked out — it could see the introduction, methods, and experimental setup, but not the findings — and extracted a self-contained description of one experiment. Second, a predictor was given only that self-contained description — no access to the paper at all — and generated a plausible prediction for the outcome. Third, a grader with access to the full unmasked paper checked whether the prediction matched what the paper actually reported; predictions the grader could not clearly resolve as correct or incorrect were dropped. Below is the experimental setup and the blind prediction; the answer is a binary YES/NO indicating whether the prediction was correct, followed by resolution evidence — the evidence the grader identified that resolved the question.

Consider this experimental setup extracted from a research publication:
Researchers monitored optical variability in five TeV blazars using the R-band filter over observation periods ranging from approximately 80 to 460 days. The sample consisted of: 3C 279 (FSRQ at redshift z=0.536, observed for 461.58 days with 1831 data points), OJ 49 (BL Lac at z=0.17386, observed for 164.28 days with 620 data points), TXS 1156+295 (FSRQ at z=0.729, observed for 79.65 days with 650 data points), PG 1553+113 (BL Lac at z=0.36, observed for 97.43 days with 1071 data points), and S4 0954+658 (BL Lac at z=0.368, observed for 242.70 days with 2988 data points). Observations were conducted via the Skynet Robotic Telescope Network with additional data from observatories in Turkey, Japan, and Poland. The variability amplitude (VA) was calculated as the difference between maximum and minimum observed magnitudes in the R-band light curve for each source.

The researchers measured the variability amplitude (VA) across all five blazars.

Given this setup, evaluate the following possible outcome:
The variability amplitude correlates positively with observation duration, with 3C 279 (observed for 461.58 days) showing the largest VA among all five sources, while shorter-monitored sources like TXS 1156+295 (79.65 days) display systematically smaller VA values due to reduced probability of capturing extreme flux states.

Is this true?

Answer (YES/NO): NO